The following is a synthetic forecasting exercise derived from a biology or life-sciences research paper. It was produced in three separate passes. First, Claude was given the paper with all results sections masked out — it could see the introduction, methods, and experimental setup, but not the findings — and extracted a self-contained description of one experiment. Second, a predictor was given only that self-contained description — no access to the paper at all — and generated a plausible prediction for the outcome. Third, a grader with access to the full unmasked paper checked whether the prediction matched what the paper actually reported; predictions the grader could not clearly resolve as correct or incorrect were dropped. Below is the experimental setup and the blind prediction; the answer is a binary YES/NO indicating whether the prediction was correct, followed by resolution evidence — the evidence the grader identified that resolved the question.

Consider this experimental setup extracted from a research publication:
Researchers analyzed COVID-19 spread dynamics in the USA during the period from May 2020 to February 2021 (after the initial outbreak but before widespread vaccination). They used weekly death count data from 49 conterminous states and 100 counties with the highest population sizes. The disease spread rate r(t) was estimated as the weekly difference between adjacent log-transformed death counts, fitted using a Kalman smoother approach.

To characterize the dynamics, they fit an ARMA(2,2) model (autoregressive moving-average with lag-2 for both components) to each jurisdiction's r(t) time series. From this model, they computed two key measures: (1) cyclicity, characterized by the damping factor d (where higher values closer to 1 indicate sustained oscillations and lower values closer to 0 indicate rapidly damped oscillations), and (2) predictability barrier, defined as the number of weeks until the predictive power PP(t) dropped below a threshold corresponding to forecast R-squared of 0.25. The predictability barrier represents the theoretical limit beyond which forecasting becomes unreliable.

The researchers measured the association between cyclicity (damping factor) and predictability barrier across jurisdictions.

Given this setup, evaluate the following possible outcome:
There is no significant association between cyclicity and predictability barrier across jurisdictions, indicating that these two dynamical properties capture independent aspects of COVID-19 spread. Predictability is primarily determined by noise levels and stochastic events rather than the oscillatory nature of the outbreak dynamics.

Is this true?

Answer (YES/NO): NO